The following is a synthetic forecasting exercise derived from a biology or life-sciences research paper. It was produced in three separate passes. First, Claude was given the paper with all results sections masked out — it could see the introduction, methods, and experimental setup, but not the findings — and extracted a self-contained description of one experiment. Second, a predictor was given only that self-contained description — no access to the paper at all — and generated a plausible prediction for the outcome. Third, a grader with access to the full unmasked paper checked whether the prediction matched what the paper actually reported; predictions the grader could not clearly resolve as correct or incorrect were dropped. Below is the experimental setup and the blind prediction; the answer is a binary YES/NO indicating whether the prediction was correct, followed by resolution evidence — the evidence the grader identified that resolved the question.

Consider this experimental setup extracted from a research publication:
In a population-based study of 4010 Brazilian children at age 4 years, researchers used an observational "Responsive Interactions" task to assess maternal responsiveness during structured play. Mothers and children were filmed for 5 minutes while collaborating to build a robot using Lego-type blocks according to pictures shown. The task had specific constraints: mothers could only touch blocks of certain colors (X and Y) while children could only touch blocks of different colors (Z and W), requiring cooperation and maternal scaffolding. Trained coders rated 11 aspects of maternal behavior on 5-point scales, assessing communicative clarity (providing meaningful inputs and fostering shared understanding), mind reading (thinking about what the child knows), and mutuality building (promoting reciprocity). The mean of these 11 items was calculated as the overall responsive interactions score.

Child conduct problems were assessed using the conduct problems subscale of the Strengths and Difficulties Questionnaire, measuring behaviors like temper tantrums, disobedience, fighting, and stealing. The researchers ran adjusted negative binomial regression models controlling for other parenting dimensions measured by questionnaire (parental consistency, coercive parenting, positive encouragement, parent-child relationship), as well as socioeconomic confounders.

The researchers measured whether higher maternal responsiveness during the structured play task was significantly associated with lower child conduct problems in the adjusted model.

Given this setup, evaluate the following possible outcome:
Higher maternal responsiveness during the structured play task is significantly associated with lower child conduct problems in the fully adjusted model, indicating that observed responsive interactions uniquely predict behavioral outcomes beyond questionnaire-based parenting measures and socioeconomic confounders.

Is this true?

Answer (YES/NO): NO